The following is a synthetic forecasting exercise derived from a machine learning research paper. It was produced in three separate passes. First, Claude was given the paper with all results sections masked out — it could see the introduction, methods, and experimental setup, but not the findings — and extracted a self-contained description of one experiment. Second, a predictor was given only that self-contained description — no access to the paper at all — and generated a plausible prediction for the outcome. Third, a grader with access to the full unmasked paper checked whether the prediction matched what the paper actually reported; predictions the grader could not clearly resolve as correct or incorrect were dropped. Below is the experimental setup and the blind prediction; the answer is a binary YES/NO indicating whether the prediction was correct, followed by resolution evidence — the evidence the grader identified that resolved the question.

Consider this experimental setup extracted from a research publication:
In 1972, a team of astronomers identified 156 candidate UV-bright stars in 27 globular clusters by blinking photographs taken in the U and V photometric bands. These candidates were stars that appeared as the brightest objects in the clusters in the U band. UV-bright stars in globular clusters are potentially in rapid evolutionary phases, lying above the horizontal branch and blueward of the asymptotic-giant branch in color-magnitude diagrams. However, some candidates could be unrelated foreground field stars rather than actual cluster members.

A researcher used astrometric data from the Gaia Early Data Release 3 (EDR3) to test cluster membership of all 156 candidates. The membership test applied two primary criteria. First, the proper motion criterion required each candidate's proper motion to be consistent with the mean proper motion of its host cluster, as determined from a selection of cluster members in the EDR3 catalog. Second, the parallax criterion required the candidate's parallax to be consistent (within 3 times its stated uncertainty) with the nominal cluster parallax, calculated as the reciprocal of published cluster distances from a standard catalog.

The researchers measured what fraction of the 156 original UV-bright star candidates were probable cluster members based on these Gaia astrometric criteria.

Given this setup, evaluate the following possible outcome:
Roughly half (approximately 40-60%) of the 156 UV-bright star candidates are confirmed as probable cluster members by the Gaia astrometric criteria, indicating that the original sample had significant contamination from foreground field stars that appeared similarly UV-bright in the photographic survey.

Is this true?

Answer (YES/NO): YES